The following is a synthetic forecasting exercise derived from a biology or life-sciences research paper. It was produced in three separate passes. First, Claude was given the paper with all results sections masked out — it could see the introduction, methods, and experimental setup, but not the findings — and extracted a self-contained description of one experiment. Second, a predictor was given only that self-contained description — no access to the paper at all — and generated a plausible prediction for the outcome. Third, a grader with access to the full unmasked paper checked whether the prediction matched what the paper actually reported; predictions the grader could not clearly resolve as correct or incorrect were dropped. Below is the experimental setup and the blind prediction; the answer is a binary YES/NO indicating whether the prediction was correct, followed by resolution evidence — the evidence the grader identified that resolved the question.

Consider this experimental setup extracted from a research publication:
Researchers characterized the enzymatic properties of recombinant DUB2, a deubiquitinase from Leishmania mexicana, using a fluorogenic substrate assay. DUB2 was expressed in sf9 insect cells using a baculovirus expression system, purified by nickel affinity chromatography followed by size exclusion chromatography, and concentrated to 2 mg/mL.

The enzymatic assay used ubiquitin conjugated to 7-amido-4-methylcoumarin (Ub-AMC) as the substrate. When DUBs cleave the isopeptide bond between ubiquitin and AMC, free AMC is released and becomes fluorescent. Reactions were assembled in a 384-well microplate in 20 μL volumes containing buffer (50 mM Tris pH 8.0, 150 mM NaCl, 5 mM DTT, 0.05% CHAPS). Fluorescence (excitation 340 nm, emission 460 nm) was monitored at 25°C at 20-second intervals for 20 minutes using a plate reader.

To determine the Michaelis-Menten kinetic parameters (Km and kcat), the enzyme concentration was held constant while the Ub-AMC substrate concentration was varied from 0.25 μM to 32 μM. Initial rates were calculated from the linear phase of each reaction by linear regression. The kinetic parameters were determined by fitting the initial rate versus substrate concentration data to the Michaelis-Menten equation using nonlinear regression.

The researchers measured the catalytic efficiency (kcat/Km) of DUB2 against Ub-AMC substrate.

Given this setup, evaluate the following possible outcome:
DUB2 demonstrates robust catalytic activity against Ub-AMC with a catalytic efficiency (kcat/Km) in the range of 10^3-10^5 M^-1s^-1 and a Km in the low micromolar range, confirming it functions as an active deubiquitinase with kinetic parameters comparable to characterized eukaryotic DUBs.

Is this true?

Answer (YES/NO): NO